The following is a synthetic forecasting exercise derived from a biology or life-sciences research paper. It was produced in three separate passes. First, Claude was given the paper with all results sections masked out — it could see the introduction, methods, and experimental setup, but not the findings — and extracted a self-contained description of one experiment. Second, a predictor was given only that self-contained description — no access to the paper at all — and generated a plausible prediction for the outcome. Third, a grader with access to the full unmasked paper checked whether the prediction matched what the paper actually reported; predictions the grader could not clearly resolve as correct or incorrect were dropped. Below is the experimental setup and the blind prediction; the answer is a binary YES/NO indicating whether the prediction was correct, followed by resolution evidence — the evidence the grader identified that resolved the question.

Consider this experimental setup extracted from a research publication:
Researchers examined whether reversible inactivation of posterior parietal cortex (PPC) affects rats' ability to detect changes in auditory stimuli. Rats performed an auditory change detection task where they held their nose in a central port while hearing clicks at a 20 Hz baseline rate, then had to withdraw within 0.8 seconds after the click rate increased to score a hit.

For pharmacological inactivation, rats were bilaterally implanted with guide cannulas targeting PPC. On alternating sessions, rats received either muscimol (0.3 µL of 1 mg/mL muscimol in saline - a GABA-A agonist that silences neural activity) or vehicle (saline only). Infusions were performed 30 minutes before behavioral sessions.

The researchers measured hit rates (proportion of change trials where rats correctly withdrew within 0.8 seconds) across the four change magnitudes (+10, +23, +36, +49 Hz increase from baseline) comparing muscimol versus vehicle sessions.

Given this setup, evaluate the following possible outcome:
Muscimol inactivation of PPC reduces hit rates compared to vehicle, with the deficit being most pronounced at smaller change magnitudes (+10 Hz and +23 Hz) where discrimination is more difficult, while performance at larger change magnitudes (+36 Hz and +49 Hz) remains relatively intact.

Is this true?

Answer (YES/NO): NO